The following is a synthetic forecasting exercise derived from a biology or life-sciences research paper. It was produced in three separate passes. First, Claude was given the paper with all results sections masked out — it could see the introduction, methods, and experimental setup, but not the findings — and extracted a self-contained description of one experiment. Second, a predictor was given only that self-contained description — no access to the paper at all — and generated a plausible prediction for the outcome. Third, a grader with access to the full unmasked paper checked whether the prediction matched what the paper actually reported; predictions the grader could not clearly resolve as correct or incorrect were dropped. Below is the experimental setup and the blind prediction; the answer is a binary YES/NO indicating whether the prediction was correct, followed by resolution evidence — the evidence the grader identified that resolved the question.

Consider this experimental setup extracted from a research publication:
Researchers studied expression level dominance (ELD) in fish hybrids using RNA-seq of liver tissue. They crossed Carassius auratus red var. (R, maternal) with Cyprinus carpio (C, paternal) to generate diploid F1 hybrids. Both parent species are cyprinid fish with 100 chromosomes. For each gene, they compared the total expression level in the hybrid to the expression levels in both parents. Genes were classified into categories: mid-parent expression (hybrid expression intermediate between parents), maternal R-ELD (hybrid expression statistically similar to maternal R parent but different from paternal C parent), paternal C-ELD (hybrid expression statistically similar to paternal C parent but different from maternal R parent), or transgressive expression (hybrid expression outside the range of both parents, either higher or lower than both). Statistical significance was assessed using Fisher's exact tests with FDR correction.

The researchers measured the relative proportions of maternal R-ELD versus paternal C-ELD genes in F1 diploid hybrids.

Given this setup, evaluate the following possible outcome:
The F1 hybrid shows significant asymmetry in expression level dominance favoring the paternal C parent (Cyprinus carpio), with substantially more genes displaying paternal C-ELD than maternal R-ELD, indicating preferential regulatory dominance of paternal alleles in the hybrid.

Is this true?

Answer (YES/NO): NO